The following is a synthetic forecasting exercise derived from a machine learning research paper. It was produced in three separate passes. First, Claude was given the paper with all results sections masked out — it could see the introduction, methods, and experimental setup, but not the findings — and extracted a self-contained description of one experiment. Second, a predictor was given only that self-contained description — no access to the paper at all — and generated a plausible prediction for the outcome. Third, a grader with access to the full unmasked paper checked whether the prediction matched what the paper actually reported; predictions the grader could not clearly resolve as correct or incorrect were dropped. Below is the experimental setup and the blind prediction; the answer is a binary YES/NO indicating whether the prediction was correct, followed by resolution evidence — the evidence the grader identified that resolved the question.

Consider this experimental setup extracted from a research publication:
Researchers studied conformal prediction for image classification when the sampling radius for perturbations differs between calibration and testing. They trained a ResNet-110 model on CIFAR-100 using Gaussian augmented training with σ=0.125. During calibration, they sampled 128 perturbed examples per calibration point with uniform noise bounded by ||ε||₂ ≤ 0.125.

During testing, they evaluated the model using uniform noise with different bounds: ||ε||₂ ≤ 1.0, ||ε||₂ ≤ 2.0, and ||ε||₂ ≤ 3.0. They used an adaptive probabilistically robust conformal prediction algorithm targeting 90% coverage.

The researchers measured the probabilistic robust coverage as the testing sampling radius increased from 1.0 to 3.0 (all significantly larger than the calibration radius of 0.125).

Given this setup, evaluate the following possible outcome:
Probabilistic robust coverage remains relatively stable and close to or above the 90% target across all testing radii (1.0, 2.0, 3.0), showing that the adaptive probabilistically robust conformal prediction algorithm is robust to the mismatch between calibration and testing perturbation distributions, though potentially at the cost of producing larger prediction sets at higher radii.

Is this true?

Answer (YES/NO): NO